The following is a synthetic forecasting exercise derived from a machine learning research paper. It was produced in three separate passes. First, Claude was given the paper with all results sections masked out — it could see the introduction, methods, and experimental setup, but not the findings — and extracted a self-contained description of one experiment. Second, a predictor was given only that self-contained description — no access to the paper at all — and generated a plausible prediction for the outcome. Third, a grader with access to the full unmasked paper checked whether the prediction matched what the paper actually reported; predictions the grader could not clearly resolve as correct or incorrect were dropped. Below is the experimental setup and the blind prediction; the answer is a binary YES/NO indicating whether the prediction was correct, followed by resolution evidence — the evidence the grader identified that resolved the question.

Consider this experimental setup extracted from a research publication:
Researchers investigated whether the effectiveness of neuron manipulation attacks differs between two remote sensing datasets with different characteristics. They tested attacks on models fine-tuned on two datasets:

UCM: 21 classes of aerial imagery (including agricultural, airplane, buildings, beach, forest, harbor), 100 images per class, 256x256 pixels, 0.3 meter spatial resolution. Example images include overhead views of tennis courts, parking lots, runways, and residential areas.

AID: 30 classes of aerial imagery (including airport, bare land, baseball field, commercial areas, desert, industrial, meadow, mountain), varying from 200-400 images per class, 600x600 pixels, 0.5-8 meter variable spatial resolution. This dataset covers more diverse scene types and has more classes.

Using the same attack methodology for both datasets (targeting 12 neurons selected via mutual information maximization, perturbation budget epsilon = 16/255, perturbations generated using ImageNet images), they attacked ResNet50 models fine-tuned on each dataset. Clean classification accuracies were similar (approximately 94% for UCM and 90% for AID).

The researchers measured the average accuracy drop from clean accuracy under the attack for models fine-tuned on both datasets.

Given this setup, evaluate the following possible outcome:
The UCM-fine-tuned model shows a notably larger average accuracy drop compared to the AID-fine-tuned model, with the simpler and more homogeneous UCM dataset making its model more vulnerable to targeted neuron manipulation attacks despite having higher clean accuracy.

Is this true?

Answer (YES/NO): NO